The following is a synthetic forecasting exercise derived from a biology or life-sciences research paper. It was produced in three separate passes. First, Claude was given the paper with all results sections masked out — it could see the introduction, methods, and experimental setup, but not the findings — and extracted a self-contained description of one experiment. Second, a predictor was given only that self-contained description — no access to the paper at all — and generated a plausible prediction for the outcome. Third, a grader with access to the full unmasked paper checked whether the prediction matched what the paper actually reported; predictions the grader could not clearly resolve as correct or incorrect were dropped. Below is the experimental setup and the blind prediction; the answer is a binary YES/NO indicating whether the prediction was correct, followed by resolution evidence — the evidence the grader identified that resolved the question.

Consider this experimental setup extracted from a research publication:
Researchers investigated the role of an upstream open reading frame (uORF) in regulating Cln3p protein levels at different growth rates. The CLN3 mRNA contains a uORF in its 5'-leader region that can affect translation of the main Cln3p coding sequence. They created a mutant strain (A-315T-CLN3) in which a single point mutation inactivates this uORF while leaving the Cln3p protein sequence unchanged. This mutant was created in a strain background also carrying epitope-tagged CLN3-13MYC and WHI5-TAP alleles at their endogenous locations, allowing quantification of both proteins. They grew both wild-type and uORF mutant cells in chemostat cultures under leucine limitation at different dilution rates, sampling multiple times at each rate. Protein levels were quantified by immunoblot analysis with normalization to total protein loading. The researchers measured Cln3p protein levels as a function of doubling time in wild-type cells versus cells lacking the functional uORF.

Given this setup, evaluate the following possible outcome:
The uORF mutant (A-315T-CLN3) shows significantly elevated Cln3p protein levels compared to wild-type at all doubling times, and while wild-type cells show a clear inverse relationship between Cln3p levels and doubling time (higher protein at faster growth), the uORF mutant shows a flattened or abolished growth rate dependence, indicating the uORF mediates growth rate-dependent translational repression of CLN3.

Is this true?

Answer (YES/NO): NO